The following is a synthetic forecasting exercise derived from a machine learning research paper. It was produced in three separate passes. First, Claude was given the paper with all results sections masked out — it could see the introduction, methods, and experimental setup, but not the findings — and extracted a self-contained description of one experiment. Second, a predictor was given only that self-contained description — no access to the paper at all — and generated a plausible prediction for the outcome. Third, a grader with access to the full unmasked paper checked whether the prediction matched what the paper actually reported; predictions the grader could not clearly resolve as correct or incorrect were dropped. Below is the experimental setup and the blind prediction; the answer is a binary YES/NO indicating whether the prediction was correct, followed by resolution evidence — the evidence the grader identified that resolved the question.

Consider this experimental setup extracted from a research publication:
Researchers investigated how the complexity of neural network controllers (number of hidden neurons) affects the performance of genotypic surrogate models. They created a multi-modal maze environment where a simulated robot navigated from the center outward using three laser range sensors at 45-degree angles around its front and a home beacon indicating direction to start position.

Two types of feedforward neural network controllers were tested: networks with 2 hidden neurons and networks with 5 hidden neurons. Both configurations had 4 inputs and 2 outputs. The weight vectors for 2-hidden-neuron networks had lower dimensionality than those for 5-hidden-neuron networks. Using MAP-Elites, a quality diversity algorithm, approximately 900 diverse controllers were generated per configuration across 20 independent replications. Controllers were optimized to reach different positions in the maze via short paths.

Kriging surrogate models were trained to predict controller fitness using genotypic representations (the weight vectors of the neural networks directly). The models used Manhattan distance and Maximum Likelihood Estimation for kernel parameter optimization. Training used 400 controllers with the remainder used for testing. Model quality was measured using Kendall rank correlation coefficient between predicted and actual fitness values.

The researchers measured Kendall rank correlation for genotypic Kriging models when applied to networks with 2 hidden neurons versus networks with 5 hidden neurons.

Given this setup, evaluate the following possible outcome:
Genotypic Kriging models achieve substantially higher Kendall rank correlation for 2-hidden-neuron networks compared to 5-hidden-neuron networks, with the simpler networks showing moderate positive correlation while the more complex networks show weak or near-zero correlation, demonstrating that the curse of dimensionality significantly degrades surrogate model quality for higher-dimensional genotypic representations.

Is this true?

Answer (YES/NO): NO